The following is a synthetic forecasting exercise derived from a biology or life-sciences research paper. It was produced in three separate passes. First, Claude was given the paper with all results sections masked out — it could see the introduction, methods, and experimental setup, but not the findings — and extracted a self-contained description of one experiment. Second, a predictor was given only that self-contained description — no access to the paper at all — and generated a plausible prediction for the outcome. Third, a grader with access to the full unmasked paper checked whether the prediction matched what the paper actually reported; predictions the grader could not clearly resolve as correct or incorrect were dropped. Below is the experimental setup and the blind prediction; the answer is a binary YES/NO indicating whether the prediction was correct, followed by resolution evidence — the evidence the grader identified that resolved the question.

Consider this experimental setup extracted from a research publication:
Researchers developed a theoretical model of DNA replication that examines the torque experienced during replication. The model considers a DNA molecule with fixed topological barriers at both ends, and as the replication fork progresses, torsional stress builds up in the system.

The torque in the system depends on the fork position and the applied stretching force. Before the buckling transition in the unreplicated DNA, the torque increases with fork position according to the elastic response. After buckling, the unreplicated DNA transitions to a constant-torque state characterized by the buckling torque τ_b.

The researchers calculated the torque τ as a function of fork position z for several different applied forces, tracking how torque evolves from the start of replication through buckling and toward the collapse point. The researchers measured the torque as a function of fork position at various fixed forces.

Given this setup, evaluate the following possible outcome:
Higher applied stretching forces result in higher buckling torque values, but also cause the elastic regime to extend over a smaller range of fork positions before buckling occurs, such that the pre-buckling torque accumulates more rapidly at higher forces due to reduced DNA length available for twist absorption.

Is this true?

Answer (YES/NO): NO